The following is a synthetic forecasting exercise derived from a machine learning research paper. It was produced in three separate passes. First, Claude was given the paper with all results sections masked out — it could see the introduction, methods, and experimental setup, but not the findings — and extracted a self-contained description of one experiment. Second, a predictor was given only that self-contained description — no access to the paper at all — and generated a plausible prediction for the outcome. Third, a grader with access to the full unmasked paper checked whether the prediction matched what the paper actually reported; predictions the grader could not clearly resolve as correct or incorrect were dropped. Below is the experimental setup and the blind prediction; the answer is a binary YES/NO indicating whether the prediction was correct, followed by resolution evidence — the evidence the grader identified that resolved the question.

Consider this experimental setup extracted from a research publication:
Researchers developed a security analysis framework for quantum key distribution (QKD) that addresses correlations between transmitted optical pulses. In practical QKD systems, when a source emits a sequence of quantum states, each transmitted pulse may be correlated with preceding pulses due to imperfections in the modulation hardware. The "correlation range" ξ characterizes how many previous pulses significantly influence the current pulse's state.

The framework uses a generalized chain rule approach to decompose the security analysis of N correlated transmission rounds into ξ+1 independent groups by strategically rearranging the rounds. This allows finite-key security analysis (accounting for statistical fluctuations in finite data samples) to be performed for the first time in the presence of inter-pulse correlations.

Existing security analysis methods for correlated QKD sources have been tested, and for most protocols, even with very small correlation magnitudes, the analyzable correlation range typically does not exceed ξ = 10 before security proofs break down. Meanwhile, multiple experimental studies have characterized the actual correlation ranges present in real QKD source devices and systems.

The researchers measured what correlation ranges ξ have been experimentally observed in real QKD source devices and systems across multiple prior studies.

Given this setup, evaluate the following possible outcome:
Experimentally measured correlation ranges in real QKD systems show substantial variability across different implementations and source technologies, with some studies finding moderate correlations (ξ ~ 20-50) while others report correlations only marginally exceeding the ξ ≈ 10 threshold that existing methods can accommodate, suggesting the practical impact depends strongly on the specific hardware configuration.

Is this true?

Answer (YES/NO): NO